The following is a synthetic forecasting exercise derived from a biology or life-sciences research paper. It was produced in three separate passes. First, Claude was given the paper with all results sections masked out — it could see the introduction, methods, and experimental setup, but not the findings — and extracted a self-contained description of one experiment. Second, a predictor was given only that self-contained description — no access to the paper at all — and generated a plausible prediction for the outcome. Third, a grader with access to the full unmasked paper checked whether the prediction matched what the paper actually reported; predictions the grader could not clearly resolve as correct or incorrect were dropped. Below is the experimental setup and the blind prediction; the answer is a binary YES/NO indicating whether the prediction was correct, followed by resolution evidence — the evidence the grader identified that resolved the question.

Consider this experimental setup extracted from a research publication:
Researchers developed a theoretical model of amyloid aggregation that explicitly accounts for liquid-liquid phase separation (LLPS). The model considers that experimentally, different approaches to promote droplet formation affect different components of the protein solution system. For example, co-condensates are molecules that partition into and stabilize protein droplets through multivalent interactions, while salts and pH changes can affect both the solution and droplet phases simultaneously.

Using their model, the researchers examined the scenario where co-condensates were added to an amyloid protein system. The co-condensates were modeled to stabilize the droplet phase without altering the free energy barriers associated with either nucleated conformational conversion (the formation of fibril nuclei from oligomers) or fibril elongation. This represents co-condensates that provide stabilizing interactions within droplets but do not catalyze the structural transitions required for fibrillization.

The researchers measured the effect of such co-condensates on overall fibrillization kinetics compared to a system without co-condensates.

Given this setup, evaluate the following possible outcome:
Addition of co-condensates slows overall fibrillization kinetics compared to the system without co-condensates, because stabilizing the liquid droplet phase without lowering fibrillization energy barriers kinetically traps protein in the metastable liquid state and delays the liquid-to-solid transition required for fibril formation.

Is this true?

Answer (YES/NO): YES